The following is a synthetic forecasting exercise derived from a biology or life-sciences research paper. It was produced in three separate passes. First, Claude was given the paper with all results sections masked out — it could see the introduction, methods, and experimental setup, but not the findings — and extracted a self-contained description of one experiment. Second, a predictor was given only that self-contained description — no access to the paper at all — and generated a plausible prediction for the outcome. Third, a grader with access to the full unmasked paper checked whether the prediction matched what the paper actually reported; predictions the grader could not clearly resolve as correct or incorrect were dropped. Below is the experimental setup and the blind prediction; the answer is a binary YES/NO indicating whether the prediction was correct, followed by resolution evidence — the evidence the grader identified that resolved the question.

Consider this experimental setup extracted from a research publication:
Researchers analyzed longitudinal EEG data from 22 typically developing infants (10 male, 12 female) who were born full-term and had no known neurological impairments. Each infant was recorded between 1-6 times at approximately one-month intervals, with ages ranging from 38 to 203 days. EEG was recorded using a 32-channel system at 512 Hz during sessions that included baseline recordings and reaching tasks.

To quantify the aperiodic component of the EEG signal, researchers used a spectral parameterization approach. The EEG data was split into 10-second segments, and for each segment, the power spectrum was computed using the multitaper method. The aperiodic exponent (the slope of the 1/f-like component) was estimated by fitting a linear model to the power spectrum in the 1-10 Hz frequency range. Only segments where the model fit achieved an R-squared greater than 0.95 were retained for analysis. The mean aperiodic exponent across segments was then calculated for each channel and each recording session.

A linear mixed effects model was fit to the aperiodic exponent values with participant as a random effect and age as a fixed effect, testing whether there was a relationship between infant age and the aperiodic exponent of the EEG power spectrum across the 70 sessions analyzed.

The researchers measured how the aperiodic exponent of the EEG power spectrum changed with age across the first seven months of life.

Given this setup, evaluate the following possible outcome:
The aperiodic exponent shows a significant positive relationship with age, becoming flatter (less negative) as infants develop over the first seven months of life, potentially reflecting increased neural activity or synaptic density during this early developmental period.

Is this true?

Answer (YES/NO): NO